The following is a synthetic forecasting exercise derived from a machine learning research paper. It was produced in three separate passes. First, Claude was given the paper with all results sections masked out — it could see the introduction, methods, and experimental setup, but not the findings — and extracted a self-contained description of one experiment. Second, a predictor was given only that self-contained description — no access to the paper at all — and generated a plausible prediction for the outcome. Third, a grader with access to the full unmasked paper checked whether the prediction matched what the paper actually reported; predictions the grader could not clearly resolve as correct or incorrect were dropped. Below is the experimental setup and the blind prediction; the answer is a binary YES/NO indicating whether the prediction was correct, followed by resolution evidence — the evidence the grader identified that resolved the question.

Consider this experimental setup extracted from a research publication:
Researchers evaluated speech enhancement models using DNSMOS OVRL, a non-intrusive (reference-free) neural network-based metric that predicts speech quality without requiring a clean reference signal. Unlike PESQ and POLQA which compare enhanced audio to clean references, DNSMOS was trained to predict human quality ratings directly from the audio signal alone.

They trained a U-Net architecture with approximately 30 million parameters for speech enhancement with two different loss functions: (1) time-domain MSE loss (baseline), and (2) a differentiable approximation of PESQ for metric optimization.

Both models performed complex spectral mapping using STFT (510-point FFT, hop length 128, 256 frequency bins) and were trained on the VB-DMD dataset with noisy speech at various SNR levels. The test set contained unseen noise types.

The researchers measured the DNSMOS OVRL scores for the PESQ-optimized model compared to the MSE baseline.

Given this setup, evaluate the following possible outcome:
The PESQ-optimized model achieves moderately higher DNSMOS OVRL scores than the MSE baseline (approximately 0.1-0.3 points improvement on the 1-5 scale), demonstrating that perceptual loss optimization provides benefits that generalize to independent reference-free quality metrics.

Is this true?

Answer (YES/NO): NO